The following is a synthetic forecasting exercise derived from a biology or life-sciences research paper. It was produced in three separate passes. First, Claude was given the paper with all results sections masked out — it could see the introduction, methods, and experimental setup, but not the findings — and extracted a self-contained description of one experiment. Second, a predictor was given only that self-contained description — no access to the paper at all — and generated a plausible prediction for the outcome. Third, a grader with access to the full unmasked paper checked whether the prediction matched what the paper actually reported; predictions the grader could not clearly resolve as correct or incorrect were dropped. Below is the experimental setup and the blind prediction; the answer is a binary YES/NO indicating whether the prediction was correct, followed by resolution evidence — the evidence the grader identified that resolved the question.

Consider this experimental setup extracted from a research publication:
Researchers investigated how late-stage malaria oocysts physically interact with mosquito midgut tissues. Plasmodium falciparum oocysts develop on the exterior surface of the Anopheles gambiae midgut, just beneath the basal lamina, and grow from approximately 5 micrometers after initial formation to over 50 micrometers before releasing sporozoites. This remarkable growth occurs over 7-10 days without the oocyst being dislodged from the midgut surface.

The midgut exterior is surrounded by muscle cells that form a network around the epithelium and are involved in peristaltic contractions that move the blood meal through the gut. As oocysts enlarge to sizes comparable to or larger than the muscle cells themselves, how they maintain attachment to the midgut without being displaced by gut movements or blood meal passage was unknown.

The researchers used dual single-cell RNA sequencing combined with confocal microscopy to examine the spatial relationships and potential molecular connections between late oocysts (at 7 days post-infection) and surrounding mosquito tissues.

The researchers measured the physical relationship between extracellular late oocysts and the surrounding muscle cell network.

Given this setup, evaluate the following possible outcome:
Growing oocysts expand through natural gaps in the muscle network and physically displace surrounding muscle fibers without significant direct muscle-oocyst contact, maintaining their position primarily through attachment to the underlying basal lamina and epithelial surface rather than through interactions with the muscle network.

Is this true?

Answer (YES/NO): NO